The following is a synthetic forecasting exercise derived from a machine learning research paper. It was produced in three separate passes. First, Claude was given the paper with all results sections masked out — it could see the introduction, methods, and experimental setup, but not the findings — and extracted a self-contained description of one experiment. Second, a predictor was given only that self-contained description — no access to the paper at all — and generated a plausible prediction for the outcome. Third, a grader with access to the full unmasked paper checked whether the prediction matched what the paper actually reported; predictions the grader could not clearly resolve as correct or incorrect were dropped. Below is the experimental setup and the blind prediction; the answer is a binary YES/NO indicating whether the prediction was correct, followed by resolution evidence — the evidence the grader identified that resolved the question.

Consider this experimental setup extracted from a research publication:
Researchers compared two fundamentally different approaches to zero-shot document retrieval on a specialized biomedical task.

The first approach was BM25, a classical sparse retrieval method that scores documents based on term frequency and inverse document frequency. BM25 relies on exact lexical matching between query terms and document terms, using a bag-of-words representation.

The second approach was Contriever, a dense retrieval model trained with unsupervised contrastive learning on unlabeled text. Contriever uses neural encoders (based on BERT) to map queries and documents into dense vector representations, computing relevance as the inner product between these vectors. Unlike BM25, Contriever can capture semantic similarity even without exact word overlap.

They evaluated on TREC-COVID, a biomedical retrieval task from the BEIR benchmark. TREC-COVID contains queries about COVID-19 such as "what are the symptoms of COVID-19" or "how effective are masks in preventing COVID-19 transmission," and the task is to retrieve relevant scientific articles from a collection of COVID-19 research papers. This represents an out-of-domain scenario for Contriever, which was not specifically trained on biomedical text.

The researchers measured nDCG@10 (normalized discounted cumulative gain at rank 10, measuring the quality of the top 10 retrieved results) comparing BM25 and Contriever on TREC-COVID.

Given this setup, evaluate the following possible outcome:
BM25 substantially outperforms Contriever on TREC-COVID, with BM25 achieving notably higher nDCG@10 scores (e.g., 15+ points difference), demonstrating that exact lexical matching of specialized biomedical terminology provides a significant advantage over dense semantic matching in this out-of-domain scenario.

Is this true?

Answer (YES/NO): YES